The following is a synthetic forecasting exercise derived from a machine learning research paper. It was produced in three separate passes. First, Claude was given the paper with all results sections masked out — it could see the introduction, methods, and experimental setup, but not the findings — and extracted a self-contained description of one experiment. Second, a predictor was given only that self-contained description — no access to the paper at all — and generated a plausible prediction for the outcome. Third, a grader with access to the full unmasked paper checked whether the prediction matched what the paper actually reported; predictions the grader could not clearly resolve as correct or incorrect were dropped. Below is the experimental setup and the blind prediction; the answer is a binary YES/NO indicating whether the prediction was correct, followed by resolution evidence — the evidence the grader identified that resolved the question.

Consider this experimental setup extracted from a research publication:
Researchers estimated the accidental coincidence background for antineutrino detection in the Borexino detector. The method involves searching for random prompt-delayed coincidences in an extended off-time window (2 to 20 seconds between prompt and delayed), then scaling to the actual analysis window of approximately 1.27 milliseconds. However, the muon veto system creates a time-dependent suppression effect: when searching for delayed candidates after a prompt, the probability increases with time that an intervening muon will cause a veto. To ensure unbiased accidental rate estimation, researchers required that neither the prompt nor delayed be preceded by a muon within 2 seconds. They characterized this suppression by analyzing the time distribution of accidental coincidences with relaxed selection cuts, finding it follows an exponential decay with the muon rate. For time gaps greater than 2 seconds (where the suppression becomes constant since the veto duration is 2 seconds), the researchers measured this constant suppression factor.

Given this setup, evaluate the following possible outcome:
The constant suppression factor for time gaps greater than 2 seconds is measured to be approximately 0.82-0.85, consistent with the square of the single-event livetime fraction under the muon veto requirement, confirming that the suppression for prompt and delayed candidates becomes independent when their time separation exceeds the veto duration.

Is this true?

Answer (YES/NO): NO